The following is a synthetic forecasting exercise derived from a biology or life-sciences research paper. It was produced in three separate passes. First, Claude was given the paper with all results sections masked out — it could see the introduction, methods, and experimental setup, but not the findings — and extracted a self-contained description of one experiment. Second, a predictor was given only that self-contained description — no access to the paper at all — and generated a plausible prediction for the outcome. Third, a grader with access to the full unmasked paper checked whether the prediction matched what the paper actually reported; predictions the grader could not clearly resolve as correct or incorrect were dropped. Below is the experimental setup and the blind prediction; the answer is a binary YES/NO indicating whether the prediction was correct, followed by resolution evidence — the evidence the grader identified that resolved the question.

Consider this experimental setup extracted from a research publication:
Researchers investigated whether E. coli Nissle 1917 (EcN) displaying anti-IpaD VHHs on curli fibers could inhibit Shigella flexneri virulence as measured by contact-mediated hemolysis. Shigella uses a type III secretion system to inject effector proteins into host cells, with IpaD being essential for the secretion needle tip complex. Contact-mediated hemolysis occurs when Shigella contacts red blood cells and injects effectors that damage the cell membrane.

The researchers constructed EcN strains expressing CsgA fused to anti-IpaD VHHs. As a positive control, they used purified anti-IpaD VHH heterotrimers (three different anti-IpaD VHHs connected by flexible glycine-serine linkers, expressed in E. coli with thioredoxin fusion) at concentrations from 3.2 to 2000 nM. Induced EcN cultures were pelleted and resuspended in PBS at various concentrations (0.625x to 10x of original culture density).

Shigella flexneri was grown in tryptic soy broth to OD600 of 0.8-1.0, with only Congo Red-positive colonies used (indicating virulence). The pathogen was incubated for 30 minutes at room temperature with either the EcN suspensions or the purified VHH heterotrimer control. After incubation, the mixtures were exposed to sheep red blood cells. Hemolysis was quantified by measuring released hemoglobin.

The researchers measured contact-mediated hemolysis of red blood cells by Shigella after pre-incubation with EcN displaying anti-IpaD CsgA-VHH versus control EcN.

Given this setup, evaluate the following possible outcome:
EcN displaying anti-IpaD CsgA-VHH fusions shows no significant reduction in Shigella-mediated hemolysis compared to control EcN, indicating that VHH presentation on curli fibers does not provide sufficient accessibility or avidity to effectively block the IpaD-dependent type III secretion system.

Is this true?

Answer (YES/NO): NO